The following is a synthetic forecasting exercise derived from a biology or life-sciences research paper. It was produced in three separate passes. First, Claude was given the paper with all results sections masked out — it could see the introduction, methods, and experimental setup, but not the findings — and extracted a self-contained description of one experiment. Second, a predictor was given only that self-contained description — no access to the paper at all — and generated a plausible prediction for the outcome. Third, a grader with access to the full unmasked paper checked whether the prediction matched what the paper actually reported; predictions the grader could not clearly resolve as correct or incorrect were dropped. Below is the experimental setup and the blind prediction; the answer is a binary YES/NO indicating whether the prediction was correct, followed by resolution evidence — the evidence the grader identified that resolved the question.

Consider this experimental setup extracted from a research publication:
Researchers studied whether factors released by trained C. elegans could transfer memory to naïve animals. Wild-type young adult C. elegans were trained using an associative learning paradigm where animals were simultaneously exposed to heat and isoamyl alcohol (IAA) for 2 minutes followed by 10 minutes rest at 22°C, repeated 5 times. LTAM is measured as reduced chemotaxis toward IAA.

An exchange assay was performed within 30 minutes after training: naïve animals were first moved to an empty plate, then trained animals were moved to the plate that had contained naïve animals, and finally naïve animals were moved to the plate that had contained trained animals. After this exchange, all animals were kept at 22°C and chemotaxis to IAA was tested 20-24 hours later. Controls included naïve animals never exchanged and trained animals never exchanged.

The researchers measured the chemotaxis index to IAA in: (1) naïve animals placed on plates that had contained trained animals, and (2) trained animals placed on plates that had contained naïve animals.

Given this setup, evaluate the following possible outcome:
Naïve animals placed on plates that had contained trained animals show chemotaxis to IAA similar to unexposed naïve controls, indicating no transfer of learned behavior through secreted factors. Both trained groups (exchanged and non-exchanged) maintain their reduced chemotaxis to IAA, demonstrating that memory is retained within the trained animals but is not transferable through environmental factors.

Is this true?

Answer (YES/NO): NO